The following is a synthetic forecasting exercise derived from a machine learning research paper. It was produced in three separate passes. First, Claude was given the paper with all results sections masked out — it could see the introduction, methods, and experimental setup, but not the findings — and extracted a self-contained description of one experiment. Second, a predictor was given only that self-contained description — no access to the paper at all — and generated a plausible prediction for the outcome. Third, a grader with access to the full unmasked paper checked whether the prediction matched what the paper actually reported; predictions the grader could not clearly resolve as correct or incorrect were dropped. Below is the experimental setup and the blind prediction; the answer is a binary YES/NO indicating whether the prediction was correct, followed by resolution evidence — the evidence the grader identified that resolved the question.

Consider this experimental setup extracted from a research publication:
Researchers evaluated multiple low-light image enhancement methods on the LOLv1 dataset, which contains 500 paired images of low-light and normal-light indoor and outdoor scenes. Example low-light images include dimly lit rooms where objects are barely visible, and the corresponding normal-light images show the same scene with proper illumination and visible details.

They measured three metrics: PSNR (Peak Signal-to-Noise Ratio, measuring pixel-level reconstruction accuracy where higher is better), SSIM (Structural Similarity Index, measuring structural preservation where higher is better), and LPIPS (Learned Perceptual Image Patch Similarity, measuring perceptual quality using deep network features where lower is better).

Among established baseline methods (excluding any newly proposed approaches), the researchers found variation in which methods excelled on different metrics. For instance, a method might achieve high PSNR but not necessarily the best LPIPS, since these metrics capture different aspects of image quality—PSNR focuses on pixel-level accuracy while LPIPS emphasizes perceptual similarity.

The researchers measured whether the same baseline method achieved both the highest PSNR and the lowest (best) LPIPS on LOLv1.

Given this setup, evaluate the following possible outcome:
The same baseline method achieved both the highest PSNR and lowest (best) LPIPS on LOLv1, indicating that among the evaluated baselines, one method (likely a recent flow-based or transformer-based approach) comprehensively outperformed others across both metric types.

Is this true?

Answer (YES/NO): NO